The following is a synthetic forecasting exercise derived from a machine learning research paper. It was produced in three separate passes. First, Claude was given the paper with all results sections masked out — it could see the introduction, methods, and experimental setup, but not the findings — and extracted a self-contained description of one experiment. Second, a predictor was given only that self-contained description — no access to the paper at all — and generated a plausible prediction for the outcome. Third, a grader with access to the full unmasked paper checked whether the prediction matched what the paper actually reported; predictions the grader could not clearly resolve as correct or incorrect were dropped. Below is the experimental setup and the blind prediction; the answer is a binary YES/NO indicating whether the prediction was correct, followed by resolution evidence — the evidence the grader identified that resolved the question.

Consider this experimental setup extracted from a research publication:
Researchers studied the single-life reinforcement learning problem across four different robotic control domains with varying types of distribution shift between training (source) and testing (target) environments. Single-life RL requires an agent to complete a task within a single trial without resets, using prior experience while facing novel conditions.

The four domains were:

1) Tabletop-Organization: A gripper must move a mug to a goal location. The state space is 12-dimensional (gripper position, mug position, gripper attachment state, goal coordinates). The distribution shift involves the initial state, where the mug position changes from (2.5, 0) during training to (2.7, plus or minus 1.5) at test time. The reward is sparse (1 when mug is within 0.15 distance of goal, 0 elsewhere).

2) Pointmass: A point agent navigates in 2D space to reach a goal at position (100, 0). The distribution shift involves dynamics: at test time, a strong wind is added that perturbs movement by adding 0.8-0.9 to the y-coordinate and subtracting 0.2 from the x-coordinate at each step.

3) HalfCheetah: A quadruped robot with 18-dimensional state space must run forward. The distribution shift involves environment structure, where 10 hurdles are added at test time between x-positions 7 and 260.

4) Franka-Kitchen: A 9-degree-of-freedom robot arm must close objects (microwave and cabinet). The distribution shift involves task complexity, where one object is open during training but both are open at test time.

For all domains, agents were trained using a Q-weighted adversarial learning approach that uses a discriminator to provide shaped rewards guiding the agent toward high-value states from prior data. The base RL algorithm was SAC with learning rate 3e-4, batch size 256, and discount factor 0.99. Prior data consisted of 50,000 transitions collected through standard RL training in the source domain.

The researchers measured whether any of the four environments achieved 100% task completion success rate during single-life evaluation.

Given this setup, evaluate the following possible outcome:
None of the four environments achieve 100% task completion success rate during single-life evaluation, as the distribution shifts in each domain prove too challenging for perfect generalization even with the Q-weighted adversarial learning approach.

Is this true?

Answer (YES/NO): NO